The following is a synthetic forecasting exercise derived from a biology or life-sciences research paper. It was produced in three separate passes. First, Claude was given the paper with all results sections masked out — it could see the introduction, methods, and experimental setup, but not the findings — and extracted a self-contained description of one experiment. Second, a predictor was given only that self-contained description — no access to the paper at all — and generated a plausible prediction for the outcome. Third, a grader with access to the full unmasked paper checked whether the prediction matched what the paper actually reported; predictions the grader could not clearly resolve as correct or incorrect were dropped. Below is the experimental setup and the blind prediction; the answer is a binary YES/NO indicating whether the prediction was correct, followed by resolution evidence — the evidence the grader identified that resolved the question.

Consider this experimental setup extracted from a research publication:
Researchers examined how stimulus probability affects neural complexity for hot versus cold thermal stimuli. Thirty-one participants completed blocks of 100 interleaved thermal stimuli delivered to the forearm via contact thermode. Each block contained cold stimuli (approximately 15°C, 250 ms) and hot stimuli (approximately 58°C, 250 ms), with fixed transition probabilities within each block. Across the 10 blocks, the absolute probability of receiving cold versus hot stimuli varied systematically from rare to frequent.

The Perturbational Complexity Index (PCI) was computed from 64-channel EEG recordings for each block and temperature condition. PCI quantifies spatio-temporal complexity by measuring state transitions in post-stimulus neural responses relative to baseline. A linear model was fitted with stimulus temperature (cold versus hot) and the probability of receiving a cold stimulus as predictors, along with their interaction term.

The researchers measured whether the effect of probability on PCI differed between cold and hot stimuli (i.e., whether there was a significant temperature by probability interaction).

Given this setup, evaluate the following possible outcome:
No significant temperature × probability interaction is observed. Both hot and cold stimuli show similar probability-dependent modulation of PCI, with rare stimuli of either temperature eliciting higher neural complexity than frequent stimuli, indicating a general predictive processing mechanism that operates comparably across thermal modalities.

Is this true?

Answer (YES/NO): NO